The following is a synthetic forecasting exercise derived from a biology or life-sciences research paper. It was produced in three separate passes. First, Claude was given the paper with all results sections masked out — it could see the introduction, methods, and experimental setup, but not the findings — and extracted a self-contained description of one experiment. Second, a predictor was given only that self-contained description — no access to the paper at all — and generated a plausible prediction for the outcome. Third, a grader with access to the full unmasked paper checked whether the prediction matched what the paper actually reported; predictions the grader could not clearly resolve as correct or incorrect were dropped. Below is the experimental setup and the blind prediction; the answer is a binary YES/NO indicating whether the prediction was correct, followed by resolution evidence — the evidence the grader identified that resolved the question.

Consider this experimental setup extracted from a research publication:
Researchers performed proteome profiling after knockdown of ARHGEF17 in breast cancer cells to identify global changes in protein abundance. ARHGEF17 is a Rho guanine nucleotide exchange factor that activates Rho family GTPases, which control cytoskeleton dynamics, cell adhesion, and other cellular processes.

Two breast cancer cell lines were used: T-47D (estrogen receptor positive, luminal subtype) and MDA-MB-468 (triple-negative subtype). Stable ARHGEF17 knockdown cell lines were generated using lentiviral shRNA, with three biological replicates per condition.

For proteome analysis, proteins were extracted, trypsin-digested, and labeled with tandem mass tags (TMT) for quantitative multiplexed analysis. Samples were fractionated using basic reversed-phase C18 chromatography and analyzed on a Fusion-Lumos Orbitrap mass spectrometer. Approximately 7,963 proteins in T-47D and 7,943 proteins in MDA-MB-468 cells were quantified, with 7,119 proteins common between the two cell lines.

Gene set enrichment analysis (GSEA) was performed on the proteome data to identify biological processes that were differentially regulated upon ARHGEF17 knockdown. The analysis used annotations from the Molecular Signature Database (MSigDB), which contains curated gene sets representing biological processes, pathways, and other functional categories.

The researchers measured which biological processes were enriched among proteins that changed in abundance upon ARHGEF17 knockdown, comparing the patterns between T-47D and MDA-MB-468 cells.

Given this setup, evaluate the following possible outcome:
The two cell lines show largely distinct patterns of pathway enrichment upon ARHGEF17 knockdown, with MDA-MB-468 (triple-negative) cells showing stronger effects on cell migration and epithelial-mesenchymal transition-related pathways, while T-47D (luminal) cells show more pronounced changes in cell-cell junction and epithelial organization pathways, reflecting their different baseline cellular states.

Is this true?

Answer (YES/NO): NO